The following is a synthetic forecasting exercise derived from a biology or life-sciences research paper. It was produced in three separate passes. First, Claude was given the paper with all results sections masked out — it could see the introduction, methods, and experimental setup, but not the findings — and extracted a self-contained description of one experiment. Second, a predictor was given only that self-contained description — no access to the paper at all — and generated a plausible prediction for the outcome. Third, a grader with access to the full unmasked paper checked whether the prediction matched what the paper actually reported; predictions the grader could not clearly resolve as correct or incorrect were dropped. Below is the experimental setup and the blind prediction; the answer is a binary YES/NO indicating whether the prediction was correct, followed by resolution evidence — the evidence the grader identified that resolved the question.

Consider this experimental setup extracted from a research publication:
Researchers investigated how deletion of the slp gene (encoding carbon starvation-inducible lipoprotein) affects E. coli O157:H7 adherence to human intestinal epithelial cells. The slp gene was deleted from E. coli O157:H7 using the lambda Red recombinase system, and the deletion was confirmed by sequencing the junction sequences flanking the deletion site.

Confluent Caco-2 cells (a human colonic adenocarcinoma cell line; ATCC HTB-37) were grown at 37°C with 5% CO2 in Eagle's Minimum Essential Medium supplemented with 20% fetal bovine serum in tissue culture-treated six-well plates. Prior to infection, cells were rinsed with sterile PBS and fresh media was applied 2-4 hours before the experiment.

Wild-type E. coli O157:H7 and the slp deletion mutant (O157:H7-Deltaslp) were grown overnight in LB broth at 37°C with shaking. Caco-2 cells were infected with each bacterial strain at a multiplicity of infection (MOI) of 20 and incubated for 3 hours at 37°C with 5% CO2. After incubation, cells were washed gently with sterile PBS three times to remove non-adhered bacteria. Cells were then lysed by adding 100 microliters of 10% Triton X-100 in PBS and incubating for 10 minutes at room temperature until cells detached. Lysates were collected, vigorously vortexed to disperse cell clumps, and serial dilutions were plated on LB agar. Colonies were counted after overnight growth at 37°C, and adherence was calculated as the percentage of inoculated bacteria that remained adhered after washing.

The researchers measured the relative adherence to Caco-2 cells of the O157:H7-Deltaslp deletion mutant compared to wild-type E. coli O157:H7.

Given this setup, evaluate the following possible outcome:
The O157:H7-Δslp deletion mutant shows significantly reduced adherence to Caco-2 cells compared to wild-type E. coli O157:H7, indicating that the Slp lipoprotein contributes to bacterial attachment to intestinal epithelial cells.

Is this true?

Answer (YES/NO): YES